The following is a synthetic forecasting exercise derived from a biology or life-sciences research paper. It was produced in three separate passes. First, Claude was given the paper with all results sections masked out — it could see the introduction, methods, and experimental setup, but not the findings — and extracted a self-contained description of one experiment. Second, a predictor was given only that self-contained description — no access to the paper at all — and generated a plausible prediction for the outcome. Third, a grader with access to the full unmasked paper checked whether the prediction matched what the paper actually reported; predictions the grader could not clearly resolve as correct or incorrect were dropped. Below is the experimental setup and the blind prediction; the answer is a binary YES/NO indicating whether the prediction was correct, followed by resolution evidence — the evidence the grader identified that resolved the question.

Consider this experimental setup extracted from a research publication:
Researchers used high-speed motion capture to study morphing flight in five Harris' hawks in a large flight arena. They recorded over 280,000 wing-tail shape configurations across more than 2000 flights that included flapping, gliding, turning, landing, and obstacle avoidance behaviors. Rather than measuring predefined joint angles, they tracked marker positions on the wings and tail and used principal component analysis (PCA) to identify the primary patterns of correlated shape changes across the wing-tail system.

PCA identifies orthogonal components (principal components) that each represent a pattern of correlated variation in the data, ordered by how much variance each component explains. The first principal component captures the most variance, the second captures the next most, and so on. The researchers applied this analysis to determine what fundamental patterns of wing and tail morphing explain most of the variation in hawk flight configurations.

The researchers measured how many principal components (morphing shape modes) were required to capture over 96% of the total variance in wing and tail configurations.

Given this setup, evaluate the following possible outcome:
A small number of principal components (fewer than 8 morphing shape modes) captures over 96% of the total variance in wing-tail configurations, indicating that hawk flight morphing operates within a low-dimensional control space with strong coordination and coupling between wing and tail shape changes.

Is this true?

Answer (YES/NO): YES